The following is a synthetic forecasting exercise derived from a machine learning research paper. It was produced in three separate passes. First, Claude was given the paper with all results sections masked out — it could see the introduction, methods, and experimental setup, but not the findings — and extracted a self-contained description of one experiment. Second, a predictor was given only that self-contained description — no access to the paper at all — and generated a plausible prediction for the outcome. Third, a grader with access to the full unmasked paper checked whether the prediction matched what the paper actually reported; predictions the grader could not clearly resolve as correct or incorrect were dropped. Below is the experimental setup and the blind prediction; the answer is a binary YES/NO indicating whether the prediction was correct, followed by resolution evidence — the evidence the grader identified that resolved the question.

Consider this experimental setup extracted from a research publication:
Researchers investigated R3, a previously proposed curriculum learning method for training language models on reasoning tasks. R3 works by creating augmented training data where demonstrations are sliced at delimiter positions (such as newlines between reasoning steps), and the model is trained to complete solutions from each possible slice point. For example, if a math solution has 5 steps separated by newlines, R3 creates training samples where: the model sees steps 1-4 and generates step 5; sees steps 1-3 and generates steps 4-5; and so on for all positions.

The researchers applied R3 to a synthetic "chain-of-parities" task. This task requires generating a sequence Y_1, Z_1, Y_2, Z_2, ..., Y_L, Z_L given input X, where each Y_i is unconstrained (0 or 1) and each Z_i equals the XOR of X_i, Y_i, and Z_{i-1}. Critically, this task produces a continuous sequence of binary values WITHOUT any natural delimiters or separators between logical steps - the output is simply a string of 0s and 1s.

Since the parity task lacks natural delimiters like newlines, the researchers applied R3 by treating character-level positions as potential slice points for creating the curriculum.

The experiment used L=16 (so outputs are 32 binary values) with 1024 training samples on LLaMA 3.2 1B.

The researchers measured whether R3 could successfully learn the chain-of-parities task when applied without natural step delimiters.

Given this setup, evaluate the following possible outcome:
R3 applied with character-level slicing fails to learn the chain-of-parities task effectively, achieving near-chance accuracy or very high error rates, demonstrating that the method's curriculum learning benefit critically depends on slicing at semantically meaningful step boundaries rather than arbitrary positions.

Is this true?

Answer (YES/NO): NO